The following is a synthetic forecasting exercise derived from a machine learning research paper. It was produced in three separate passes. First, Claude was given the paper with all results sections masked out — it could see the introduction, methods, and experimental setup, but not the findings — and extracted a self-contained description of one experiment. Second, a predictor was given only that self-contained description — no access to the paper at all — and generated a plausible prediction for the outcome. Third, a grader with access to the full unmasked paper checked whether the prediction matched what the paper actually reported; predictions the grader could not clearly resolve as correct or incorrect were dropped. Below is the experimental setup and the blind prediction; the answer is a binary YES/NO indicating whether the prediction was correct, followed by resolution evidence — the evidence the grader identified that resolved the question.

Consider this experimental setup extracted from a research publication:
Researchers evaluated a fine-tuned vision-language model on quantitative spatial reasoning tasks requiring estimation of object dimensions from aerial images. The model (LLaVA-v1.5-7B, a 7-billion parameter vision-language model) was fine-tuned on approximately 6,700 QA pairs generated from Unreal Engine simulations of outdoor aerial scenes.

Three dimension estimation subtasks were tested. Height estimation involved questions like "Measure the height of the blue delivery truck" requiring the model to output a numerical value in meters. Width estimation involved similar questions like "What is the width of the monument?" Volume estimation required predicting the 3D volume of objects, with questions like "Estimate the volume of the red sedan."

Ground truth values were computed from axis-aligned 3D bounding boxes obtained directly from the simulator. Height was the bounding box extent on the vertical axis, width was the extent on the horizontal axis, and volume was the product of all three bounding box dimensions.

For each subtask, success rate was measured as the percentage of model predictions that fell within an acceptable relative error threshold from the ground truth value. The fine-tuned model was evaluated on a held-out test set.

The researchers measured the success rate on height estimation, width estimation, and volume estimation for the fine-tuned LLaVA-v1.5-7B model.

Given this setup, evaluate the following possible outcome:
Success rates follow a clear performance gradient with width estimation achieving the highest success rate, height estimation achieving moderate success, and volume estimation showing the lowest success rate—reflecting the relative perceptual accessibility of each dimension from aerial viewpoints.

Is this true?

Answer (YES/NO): NO